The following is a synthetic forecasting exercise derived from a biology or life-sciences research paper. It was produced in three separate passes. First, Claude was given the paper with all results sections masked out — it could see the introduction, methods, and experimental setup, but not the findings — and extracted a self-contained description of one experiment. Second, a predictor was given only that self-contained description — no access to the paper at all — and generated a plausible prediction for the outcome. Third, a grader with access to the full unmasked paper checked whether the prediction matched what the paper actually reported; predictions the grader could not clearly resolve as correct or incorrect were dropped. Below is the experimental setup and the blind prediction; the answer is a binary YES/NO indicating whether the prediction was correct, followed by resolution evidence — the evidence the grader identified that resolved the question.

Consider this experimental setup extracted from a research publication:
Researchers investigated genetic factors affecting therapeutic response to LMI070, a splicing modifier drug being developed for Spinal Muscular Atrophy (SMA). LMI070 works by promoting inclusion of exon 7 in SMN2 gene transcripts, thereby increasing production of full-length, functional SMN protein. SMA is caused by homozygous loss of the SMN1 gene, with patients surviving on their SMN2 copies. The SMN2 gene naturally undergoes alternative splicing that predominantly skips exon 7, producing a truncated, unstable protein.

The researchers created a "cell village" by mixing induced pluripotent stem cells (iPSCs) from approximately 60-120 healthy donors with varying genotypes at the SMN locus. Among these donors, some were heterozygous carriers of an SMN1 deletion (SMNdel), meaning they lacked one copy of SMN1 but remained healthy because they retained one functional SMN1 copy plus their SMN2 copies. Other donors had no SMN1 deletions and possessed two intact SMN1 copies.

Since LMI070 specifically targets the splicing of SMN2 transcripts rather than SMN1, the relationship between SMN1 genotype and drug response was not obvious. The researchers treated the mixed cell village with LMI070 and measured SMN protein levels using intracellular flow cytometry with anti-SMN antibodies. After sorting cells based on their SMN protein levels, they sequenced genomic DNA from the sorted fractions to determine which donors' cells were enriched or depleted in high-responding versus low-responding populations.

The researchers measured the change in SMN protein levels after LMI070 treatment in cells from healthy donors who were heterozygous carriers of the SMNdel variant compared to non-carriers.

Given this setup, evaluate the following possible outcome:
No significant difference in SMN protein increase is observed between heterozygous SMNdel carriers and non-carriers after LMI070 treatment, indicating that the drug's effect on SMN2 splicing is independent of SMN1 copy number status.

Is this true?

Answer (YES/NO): NO